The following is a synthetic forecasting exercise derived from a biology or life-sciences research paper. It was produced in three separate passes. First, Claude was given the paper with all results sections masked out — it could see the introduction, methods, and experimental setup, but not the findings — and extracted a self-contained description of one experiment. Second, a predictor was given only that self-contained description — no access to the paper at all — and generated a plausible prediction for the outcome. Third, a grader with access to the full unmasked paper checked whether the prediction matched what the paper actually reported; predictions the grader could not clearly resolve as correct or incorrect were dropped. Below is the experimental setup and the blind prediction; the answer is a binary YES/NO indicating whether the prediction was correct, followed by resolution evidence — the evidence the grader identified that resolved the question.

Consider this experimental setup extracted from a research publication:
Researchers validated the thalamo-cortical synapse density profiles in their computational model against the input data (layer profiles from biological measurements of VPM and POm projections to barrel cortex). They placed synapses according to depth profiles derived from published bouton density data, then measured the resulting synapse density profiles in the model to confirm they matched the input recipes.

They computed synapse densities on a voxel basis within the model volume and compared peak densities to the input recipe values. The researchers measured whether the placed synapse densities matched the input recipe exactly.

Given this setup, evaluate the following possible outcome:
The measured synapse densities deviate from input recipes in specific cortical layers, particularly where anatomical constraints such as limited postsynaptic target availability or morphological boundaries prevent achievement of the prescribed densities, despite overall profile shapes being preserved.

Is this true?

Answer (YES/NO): NO